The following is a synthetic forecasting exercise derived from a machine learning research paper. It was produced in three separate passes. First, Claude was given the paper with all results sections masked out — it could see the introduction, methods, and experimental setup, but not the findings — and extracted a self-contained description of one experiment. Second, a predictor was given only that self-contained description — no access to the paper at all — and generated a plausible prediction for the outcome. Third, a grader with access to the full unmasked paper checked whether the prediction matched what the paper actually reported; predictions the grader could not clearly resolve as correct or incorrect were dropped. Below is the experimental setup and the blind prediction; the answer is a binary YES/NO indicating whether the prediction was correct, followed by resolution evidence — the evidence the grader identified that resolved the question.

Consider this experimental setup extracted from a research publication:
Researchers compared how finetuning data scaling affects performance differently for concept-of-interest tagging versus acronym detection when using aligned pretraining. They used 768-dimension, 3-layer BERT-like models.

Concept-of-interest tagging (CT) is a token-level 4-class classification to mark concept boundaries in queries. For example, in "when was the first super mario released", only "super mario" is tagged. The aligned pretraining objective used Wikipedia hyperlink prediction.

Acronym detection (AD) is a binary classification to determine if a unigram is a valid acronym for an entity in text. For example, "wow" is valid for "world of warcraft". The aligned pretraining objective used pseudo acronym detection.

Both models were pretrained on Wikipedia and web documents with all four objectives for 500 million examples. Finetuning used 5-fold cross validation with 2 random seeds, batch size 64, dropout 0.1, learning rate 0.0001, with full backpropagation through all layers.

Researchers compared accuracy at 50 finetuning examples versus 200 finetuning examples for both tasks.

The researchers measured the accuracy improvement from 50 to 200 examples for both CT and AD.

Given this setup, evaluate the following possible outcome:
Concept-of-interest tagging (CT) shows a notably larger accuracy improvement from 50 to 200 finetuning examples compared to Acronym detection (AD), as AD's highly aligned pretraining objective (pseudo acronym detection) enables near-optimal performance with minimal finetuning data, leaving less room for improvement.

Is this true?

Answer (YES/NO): NO